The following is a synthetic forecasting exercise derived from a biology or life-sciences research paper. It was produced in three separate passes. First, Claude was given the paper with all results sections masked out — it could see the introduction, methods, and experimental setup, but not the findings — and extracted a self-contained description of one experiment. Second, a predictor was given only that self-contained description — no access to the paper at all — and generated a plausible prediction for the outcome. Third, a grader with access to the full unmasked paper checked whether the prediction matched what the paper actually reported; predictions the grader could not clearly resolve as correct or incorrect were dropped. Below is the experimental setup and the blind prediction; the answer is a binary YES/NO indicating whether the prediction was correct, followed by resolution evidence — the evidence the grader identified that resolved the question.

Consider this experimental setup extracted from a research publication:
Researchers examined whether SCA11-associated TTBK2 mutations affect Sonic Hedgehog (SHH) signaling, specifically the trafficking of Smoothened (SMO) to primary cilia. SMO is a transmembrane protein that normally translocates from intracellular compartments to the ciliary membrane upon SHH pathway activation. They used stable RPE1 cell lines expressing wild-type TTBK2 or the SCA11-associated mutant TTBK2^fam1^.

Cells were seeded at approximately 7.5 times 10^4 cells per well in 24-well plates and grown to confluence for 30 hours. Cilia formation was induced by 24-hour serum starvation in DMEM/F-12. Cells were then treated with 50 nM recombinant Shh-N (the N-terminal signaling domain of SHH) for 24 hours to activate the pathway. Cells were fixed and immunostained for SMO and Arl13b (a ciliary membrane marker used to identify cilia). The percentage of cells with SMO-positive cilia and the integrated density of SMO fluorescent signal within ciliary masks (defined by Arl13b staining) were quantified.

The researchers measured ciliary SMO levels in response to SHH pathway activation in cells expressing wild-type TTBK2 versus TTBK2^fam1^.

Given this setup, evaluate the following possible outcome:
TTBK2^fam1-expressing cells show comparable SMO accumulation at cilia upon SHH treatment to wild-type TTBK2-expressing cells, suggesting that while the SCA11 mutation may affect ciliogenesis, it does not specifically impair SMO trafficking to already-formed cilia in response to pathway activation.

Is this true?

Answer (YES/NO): NO